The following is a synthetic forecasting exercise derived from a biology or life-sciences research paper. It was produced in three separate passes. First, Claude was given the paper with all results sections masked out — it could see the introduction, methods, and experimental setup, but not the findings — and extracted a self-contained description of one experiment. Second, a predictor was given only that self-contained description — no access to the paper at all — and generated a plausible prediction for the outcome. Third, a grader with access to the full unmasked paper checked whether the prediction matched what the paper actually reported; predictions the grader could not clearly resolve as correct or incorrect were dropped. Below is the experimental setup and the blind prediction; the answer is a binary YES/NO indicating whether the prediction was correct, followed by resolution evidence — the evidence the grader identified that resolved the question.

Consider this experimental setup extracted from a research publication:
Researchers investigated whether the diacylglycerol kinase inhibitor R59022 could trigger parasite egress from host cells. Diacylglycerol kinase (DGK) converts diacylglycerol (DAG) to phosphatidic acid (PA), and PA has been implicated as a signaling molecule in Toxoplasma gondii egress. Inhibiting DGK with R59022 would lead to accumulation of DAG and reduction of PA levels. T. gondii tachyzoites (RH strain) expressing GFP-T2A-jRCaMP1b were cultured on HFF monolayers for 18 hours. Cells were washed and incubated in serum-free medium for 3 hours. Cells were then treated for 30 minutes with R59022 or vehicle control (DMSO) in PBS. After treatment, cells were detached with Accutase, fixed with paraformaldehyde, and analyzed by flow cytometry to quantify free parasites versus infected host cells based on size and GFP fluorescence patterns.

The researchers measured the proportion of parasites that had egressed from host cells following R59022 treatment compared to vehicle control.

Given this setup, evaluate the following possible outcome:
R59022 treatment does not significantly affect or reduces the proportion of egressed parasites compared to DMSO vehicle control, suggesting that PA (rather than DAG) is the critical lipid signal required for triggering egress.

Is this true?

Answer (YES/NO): YES